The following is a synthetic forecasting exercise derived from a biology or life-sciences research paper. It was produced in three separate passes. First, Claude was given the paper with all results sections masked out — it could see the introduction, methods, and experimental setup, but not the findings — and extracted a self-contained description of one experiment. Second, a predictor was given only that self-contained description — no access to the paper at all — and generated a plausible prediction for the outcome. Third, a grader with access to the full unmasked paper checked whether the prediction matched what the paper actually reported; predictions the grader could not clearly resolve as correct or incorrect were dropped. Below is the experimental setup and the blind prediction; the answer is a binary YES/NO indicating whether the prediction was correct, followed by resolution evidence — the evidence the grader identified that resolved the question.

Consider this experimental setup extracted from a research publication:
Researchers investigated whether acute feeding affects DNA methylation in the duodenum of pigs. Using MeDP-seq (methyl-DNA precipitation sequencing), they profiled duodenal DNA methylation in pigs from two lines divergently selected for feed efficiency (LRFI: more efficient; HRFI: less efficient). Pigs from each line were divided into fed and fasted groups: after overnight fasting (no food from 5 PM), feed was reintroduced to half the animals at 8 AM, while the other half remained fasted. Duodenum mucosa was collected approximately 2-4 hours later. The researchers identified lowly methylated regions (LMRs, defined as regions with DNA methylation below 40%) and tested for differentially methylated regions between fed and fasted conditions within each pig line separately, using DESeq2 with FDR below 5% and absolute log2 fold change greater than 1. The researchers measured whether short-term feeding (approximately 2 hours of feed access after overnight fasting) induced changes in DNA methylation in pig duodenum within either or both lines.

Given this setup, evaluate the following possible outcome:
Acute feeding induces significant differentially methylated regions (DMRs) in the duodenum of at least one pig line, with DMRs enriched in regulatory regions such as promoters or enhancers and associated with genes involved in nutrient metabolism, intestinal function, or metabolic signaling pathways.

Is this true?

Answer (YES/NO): NO